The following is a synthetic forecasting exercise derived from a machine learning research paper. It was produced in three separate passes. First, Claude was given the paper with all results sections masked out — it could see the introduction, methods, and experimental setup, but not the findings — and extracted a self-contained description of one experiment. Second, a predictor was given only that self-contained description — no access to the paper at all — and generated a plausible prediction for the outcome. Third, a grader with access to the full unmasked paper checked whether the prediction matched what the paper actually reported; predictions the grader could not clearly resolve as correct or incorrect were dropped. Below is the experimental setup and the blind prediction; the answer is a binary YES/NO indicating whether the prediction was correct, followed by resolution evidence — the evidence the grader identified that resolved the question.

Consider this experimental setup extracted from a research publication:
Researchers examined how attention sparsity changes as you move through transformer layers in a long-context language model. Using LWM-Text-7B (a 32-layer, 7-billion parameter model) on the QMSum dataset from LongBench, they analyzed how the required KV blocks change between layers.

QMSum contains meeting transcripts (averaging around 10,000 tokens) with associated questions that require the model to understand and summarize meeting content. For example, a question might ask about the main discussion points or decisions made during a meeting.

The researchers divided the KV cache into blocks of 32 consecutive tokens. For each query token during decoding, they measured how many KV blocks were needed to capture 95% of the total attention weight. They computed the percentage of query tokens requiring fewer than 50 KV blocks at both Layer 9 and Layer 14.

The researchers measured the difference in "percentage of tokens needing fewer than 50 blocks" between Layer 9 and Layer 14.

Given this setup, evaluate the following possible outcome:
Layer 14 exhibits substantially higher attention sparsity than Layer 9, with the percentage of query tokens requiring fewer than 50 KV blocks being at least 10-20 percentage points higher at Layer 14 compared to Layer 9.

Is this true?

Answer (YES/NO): NO